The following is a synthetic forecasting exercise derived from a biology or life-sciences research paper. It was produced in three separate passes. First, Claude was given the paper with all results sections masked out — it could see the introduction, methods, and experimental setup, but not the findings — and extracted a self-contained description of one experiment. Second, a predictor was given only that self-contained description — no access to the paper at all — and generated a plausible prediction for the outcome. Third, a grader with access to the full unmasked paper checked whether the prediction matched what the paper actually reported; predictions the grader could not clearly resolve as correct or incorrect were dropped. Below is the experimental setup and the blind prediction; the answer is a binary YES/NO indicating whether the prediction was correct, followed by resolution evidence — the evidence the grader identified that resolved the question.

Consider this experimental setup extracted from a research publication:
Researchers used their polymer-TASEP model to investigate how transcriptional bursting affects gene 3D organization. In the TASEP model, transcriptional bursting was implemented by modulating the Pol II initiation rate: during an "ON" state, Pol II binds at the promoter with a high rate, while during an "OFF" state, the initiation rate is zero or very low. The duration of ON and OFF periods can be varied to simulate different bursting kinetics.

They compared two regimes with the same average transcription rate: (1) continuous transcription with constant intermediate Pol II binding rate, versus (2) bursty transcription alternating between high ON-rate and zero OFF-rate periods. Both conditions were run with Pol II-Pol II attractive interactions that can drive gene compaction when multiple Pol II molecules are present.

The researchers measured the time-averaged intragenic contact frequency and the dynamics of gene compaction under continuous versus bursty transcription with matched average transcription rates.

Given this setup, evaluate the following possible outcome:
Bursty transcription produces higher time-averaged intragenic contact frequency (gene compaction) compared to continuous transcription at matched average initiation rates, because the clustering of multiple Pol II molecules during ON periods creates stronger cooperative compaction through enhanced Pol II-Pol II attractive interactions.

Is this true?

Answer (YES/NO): NO